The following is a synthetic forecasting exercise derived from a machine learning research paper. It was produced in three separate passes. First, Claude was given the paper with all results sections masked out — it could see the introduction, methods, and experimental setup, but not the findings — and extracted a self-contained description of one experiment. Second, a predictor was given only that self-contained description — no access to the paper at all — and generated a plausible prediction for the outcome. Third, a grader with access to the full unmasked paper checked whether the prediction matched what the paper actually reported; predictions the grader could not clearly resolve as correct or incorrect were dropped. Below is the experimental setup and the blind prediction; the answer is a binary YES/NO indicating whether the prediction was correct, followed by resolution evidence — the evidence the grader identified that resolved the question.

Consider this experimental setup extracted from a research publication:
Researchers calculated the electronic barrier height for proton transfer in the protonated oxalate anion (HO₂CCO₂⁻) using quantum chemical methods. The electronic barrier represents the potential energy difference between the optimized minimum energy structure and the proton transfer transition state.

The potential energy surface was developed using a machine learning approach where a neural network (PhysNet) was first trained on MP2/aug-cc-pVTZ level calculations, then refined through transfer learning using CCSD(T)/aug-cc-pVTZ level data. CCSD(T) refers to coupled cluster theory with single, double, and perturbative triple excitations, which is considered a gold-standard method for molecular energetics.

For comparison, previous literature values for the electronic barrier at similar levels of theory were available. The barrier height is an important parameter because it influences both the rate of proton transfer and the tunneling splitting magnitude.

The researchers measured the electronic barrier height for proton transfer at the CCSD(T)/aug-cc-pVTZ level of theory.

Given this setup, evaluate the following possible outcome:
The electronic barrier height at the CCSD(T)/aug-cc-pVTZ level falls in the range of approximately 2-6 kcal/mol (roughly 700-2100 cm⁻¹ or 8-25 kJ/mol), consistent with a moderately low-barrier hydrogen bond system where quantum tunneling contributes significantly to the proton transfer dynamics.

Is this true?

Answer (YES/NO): YES